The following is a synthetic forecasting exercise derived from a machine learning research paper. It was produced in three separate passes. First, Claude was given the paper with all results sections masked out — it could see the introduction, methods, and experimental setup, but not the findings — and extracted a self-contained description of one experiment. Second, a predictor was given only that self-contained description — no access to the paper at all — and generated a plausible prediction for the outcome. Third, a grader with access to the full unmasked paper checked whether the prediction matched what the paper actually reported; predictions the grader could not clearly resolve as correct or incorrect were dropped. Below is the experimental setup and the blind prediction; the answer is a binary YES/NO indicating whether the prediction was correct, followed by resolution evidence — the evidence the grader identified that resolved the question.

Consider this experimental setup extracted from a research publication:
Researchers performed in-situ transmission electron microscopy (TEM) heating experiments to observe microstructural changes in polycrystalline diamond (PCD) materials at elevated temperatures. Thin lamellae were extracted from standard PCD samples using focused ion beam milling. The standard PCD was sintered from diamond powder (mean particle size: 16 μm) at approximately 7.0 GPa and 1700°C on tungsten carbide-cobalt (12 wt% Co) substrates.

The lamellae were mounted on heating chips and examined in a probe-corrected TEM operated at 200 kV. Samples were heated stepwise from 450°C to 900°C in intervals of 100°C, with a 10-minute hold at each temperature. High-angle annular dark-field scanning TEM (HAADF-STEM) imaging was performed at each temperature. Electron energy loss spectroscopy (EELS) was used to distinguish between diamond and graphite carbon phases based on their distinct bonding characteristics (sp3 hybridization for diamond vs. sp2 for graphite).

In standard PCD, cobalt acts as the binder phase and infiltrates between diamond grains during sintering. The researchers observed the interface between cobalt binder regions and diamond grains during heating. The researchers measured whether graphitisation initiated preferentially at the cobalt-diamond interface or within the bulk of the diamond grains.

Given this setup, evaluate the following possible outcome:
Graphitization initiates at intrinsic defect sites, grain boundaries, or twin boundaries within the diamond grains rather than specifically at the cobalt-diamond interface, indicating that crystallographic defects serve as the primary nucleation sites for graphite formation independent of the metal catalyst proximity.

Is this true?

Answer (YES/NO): NO